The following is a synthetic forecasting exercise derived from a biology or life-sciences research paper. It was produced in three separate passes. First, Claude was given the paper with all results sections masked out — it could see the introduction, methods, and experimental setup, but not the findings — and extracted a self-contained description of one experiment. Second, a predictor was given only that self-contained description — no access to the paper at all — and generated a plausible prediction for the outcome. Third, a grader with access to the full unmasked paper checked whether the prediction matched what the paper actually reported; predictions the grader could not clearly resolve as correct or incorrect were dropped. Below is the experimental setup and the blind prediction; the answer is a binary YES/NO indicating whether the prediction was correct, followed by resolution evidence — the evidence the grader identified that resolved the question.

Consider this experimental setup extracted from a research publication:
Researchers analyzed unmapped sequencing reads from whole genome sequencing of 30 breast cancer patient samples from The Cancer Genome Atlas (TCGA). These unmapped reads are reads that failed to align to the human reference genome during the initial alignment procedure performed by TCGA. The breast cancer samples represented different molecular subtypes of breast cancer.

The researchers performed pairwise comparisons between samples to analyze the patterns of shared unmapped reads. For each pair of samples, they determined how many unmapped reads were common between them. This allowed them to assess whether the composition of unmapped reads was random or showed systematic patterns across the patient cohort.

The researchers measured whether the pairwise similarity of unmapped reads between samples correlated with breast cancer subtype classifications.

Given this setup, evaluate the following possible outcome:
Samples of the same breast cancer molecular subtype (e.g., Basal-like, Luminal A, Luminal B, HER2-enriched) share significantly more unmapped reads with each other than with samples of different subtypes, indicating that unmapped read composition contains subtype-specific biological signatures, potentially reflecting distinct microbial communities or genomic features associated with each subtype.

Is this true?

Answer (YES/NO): NO